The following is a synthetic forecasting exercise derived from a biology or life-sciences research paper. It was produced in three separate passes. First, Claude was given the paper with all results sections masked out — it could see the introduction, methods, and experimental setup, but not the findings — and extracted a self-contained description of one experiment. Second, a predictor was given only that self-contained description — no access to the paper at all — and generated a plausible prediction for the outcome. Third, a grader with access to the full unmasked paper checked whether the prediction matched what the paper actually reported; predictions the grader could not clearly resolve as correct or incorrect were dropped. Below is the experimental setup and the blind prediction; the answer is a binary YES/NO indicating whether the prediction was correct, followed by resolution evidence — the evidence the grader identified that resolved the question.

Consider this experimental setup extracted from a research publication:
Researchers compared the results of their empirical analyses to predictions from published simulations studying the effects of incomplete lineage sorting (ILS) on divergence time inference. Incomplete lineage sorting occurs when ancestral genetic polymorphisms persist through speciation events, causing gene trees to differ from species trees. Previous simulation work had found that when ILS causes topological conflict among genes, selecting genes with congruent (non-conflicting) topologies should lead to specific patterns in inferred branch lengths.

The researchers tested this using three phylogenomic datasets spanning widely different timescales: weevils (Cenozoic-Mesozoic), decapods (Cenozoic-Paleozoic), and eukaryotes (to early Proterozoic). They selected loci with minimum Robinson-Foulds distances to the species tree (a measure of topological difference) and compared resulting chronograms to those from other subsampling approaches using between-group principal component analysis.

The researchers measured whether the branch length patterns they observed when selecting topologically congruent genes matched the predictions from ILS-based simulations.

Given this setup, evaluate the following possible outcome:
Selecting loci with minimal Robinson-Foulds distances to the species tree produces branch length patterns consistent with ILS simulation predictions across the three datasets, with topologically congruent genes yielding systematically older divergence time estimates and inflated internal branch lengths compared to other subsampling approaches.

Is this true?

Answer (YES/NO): NO